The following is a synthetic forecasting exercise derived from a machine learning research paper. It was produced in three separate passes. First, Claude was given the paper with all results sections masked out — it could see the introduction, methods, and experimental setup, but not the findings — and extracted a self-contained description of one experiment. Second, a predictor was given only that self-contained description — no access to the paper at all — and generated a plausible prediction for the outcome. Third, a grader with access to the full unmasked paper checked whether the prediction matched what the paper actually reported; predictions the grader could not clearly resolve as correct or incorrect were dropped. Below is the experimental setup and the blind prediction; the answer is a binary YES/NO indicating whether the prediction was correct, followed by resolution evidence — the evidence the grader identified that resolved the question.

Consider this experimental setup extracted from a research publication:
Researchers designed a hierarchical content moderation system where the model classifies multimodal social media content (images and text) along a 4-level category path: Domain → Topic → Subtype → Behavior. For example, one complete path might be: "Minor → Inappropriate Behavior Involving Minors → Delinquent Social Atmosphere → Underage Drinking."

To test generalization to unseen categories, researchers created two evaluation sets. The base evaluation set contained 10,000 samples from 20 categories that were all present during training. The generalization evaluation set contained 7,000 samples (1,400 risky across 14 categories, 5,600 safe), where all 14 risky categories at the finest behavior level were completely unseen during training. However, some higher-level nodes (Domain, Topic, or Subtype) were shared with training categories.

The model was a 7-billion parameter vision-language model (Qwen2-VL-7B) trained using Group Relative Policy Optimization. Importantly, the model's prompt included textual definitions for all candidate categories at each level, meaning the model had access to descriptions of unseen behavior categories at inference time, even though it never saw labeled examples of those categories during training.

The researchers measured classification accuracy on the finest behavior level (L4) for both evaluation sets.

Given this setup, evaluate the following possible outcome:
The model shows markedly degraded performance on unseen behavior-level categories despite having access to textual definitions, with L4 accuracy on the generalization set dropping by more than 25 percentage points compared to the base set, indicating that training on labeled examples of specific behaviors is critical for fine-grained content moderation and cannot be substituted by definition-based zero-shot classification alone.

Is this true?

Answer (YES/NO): NO